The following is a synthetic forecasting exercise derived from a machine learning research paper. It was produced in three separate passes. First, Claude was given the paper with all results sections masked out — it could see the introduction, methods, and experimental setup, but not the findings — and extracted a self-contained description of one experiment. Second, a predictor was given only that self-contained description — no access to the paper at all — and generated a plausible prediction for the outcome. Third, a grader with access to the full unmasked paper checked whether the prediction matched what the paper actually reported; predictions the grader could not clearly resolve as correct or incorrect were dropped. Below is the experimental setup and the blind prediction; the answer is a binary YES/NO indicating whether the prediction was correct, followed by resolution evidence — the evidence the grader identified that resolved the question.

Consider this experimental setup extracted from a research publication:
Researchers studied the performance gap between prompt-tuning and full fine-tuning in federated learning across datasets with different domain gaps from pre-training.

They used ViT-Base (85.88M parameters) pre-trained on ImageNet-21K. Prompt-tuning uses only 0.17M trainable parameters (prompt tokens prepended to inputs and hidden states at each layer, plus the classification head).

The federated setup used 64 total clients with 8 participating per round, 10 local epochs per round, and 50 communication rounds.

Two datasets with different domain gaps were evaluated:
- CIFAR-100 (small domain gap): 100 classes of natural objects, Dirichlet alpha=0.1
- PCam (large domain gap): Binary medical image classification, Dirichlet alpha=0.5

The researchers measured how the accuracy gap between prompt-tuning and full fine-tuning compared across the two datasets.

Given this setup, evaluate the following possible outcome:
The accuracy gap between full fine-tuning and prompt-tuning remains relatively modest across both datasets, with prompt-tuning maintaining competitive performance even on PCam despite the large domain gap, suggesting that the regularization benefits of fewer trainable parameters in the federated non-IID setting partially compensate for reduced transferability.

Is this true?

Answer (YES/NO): NO